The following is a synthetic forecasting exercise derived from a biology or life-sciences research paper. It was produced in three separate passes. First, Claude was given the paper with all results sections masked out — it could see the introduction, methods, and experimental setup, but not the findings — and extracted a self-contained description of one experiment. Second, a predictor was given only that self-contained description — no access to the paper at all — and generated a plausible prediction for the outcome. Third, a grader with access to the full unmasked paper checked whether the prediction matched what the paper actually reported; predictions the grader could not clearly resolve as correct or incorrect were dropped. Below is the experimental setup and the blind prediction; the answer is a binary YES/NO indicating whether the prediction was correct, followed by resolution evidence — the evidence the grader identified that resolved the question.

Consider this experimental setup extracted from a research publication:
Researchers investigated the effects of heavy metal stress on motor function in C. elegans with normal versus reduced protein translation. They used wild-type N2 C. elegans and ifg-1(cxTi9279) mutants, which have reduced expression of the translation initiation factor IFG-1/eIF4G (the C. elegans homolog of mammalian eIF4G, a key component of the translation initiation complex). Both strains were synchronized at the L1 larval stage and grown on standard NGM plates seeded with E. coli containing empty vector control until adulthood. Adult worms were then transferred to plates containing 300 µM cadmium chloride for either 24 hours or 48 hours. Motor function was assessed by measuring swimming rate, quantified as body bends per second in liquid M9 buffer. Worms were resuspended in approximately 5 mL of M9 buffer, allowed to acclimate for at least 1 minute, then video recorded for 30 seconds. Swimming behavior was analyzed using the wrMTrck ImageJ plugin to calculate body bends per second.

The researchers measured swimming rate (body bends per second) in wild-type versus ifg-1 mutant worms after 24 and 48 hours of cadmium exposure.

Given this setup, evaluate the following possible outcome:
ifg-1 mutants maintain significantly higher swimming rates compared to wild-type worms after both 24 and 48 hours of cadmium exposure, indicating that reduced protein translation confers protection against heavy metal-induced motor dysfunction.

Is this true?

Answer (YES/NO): YES